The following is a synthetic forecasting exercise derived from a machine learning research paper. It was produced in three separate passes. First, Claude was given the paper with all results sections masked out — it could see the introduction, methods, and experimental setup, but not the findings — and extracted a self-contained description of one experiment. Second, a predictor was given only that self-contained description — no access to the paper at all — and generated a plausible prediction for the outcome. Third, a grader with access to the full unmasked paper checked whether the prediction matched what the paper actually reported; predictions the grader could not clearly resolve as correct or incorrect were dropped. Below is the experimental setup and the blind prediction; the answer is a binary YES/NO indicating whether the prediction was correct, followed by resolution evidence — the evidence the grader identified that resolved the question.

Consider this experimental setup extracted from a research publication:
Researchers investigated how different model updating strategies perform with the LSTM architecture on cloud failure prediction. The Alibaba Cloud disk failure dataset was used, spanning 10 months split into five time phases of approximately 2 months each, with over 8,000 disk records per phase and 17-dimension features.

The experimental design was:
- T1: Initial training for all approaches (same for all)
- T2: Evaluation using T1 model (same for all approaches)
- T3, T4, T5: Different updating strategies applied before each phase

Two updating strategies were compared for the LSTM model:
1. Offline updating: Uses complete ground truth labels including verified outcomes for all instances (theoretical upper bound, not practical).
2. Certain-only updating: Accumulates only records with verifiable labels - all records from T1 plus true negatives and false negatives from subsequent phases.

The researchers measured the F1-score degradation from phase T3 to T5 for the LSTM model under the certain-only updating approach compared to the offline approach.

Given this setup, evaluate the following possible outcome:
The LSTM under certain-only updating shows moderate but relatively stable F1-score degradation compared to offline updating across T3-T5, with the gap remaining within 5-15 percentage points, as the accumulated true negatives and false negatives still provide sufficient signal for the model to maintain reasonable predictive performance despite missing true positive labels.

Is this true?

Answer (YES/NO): NO